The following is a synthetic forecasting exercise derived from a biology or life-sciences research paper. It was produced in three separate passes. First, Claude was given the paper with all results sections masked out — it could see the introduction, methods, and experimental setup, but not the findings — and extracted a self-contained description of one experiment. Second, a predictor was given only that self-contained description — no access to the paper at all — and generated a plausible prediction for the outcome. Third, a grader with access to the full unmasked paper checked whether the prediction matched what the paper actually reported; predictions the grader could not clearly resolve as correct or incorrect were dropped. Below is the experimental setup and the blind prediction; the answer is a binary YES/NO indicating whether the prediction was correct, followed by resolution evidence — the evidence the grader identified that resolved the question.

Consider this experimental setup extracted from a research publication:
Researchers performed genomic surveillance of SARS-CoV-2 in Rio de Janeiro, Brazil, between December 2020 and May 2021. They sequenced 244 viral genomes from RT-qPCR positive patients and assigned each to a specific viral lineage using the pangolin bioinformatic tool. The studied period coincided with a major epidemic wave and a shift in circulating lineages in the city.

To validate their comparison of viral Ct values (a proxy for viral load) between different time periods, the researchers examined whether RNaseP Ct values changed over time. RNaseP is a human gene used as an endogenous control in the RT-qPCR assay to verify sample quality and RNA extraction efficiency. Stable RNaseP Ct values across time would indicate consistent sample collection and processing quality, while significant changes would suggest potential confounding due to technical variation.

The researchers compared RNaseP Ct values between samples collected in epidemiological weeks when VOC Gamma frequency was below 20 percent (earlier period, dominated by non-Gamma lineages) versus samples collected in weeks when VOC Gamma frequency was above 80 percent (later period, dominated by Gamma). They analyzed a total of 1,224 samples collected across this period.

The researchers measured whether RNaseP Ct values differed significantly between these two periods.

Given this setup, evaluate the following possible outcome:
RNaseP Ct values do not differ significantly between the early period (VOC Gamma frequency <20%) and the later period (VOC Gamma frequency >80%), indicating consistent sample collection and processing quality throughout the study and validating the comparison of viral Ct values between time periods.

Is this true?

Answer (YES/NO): YES